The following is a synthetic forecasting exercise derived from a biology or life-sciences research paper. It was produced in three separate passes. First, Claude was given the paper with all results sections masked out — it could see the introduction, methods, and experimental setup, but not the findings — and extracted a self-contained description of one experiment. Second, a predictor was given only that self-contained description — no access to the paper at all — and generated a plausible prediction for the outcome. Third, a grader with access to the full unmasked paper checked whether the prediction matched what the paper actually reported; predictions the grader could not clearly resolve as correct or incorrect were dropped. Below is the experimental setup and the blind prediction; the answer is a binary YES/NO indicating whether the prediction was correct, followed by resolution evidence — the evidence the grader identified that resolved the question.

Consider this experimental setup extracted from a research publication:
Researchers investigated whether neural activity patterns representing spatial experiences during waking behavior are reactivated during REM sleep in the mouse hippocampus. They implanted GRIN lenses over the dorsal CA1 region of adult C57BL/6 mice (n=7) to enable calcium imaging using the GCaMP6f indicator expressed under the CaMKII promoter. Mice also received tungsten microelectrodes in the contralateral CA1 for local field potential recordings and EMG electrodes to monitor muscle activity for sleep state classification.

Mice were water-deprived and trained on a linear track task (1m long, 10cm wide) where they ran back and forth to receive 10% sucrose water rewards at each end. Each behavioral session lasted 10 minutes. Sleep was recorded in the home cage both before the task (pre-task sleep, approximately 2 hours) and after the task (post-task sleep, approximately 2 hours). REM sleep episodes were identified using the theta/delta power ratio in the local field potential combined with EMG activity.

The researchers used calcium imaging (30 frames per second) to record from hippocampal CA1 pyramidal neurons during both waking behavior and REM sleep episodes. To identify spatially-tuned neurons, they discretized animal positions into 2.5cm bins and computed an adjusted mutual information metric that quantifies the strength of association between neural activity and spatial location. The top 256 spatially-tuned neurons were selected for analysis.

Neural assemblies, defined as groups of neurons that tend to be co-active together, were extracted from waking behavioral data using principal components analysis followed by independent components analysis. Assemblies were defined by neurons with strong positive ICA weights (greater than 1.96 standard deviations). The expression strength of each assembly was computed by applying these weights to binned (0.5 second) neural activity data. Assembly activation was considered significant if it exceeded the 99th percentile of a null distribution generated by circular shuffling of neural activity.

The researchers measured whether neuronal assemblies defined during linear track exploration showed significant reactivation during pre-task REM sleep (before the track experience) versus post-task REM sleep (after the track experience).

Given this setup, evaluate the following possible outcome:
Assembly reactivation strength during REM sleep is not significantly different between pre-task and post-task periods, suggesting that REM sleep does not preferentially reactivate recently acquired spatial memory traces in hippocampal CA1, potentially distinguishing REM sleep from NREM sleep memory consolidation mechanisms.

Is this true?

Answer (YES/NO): YES